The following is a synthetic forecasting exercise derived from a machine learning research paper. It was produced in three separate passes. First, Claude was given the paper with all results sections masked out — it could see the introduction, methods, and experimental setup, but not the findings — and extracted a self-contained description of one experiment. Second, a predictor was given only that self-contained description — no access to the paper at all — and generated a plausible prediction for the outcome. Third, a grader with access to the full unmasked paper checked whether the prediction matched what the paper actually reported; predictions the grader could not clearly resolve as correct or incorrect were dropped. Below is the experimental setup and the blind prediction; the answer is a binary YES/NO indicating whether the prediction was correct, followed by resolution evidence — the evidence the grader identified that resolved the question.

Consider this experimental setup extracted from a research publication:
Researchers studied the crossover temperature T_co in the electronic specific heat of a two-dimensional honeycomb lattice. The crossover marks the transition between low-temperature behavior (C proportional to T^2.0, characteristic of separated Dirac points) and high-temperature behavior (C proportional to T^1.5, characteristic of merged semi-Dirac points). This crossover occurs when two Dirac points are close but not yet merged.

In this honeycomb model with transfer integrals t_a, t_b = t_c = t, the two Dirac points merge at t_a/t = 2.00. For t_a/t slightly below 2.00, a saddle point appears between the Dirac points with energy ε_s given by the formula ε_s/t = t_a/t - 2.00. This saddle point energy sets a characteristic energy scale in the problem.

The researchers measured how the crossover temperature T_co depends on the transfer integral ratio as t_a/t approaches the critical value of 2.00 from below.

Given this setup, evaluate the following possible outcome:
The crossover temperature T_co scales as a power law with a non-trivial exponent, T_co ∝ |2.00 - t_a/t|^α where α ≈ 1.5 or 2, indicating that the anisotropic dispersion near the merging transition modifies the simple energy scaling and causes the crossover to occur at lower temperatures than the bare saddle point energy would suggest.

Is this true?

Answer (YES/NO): NO